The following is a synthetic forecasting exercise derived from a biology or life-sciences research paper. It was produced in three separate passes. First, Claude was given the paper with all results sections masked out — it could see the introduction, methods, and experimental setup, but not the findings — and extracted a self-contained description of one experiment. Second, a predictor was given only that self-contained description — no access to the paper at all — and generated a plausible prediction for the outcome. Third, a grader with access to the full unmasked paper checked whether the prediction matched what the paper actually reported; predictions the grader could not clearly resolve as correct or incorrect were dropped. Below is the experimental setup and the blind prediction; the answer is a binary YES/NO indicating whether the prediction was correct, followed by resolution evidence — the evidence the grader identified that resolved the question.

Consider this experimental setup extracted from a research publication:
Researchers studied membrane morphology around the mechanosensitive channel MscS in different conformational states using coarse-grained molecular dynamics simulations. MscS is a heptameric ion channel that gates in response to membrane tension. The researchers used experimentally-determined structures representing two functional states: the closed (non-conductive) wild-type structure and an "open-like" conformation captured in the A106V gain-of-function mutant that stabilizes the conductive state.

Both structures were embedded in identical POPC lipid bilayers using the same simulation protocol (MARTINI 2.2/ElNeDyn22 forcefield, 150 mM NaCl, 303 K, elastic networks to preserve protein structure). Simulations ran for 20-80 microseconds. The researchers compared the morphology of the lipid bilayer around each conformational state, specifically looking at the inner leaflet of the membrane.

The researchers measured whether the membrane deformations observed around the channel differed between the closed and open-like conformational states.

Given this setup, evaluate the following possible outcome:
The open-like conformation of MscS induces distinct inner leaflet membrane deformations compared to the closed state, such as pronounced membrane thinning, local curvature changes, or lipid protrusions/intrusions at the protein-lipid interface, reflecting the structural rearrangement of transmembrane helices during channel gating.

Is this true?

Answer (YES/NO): NO